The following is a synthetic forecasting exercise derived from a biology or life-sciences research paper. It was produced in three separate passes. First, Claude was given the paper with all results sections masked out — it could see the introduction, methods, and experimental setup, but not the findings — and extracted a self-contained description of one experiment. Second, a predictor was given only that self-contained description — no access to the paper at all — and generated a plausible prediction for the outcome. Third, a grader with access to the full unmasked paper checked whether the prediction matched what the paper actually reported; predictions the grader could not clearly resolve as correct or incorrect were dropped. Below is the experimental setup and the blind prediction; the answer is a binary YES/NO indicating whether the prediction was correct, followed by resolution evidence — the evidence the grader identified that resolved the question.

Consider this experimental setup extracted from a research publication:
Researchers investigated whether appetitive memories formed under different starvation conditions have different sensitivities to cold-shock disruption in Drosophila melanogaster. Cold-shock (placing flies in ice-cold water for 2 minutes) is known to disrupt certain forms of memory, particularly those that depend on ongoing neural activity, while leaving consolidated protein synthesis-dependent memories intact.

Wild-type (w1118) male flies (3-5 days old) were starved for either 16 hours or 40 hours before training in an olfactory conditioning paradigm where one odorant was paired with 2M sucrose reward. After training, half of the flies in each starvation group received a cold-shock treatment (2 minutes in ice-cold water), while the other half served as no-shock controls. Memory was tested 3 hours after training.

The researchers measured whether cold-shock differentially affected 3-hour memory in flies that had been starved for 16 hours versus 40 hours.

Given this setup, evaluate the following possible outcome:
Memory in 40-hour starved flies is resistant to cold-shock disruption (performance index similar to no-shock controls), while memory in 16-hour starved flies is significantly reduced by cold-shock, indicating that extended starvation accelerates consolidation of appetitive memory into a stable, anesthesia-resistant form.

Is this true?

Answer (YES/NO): NO